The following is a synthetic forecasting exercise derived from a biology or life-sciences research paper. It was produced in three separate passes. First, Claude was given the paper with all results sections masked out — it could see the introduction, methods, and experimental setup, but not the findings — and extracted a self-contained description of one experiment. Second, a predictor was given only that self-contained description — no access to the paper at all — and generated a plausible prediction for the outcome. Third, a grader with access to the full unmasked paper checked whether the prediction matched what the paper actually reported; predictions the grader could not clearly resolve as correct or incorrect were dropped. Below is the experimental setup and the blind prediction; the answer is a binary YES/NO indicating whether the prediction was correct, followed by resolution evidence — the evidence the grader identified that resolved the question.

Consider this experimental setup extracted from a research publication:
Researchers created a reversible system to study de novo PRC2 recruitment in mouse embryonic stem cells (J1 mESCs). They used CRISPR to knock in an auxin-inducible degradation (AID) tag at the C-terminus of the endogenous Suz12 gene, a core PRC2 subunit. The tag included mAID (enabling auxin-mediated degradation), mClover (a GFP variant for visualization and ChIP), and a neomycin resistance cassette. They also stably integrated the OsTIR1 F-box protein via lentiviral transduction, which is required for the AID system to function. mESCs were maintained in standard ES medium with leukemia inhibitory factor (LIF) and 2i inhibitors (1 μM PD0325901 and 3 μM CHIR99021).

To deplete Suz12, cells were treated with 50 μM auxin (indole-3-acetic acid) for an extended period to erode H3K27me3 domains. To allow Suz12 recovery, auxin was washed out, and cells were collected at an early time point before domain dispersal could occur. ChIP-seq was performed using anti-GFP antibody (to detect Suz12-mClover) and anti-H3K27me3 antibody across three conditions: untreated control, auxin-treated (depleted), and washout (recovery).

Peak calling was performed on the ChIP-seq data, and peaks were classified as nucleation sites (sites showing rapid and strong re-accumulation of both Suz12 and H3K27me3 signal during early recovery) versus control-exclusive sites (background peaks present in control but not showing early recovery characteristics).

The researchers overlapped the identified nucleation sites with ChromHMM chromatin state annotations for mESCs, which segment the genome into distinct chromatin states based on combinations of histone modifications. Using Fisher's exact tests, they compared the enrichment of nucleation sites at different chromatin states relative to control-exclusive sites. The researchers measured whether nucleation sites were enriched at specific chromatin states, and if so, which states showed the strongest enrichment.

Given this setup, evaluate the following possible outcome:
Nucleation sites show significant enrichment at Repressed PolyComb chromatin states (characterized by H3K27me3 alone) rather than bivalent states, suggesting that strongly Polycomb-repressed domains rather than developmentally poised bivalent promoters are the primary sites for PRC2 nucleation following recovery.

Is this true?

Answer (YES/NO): NO